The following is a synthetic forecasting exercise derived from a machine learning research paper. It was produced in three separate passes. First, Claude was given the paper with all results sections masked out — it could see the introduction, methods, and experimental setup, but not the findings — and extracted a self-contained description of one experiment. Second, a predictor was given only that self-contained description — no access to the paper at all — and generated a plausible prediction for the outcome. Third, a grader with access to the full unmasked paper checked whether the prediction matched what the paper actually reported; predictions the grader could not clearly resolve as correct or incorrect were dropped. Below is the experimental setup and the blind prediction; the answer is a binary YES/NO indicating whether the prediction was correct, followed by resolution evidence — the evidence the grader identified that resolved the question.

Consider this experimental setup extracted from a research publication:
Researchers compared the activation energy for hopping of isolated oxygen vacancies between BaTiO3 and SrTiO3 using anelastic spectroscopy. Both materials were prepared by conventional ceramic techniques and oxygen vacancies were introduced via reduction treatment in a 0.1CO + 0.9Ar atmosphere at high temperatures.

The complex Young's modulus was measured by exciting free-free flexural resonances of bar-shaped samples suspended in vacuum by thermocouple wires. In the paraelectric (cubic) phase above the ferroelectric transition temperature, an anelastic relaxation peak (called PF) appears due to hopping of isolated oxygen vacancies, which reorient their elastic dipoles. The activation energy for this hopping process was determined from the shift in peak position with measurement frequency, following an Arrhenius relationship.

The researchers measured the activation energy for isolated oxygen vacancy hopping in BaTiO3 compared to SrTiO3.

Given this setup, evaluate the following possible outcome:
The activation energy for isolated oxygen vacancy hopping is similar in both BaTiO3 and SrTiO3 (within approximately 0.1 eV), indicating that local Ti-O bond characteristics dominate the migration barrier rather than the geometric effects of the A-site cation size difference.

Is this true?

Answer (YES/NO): NO